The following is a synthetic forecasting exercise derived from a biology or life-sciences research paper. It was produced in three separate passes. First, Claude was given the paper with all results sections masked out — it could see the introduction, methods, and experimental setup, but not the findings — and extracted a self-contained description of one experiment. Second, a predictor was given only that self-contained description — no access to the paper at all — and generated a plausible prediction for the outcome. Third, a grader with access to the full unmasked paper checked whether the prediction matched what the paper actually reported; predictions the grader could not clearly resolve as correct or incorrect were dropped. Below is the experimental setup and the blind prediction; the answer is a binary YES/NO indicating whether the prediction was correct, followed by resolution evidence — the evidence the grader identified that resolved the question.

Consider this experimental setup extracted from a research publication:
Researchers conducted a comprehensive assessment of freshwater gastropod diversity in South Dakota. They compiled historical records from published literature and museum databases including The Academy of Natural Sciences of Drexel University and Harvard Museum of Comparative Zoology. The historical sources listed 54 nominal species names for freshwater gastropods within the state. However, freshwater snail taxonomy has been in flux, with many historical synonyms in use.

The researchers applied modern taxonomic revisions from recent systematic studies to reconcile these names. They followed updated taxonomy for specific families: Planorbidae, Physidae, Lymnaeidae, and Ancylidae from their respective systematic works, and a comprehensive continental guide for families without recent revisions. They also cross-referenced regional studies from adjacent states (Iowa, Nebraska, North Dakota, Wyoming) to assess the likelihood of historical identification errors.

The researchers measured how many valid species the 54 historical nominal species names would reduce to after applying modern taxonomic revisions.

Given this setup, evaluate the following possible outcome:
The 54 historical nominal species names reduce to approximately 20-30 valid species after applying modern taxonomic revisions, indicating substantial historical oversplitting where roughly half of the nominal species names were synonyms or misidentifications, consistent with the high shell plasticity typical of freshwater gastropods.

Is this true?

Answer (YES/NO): YES